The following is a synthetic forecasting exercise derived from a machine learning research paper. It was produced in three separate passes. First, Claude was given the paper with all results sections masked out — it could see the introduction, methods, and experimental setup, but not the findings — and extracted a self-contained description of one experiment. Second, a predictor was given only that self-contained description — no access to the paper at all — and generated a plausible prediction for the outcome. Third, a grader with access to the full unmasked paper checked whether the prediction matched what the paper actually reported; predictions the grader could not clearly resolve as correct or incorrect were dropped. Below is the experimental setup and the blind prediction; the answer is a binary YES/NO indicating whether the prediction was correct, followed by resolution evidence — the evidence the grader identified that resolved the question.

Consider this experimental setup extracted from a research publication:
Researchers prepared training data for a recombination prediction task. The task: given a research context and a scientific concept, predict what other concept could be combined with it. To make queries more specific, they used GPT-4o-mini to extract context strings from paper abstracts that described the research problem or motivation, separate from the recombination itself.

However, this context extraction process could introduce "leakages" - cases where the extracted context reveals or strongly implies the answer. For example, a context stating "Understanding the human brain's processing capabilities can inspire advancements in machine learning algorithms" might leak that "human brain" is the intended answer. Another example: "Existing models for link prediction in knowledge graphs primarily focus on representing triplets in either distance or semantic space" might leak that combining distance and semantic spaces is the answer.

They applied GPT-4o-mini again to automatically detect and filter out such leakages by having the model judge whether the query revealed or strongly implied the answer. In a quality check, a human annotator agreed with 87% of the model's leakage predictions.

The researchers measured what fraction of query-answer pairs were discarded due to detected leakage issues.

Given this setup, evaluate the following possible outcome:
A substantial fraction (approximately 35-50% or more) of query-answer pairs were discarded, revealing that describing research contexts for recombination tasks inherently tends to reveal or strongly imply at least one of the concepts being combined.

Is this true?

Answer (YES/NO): NO